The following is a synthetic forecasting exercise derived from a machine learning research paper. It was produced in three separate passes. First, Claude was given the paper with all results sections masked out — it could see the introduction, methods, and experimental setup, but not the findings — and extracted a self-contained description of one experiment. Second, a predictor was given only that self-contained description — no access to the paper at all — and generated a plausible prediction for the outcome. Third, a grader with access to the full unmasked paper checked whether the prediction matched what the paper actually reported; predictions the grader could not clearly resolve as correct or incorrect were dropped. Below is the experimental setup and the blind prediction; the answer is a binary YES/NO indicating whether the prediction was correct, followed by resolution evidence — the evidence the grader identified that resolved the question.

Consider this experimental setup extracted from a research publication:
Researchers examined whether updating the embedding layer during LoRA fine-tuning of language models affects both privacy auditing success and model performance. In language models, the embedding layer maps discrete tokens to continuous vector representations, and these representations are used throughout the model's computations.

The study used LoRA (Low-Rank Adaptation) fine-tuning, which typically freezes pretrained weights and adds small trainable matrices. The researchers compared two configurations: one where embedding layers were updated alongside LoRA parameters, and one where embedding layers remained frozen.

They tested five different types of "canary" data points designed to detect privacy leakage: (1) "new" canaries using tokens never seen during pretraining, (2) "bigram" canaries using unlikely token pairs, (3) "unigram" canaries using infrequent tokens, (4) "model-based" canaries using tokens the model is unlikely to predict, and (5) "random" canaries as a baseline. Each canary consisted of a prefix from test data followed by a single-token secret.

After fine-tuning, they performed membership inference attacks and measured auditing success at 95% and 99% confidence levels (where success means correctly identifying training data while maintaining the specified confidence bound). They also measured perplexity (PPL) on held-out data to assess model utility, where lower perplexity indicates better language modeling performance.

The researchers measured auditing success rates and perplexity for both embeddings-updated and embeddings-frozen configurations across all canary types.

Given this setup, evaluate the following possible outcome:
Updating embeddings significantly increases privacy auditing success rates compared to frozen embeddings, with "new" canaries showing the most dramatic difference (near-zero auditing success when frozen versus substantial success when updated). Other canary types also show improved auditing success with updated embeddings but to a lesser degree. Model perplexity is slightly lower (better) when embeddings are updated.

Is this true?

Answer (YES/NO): NO